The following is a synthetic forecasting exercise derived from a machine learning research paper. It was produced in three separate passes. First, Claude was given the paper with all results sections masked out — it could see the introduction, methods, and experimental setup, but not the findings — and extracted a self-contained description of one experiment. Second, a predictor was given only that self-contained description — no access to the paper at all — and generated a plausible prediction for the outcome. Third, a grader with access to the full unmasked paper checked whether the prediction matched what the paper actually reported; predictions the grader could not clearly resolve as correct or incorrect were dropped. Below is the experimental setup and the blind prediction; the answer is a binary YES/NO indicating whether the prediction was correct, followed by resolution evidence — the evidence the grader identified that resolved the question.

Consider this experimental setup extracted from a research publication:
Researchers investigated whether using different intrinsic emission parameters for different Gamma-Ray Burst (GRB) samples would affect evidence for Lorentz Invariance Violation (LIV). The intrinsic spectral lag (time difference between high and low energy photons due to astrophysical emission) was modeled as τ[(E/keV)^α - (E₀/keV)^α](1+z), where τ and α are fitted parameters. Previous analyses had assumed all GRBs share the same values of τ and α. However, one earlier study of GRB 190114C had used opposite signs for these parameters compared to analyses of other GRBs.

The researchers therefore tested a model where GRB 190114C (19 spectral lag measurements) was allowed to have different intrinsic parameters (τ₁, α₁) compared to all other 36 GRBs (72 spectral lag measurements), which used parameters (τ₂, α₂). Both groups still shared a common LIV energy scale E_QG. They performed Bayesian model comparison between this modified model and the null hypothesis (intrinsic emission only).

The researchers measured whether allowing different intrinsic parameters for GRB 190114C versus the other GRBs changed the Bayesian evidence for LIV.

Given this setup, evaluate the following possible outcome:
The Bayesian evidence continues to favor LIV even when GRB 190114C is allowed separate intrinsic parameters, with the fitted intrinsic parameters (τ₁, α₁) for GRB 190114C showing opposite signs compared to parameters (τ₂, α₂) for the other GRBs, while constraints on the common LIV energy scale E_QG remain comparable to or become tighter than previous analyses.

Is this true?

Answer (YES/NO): NO